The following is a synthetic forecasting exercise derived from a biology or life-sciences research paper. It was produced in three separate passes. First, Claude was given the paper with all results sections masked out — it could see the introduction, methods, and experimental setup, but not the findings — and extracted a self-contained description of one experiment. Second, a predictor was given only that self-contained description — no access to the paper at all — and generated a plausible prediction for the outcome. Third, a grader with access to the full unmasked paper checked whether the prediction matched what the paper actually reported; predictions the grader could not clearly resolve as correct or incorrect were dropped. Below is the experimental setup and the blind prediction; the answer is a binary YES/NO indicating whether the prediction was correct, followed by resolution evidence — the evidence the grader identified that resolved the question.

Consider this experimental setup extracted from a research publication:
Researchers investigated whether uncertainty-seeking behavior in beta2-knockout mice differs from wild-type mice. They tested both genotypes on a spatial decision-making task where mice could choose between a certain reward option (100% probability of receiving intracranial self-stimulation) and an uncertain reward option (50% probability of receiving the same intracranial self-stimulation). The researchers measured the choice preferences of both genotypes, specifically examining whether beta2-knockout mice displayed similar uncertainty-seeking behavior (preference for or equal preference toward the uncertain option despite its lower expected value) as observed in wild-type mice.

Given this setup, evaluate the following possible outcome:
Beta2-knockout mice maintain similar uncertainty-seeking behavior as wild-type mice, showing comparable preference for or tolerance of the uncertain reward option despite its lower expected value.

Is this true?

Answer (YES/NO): NO